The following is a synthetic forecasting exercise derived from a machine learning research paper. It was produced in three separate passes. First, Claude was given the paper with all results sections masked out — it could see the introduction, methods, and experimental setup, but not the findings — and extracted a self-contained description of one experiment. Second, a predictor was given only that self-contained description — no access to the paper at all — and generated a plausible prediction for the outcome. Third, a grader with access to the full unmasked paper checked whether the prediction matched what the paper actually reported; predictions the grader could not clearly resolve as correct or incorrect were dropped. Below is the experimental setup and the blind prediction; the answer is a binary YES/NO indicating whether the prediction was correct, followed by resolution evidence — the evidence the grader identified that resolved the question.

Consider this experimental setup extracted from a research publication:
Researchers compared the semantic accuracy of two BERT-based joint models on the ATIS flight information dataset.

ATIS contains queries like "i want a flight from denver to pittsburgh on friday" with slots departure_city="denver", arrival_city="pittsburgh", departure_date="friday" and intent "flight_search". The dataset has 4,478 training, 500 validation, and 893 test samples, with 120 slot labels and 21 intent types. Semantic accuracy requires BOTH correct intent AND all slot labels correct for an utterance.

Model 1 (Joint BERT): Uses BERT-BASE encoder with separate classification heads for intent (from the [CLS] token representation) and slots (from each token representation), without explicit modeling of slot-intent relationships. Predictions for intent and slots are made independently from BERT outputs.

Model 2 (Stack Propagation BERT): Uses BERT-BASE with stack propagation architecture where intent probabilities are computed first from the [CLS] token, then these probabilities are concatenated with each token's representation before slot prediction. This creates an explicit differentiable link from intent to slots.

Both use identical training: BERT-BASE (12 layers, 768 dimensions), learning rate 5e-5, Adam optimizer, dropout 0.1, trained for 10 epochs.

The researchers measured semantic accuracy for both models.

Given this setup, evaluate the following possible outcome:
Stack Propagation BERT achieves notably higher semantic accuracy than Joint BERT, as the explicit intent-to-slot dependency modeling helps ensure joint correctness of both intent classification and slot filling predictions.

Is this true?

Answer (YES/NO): NO